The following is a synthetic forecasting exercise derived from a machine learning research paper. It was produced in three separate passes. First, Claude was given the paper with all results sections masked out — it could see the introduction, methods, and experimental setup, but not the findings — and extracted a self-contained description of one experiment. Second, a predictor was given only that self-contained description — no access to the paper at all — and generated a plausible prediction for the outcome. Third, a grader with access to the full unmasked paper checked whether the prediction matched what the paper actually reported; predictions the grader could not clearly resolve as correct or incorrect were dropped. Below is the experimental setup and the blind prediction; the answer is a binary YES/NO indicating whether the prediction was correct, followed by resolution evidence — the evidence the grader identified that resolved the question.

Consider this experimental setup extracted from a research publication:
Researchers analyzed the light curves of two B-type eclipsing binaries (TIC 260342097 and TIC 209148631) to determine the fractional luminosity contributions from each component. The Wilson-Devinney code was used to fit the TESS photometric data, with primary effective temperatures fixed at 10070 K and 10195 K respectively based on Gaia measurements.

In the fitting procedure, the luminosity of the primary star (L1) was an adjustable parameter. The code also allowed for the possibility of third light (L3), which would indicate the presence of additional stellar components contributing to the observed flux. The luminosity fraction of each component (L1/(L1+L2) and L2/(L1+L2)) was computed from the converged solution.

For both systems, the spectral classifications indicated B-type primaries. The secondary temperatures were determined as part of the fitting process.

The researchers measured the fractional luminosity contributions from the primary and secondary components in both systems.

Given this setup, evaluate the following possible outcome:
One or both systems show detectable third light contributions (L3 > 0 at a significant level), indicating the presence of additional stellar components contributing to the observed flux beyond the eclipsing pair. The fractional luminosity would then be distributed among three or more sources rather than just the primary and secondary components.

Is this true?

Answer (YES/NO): NO